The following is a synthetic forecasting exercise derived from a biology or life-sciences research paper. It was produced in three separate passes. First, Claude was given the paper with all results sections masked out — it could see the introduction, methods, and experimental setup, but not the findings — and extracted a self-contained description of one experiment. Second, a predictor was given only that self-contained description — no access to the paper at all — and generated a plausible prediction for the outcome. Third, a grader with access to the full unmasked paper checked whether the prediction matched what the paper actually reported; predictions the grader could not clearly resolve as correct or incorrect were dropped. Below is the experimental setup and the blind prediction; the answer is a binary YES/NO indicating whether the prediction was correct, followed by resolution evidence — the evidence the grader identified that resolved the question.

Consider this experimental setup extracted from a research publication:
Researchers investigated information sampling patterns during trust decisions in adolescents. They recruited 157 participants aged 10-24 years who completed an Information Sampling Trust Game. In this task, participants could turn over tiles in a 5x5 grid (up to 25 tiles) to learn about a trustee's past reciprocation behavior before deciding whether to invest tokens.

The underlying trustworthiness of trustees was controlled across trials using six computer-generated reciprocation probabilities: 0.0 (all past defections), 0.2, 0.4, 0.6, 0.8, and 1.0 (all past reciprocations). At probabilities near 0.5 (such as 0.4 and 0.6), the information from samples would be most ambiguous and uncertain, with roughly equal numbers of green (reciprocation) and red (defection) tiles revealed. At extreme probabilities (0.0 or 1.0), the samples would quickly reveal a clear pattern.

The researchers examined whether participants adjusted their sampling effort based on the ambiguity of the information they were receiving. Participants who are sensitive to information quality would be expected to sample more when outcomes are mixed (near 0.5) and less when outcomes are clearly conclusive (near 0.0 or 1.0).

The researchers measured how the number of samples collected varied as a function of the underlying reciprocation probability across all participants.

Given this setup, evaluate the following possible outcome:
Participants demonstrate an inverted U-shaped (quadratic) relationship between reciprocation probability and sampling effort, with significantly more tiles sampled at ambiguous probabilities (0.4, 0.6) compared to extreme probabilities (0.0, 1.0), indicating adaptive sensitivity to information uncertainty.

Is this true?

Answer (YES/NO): YES